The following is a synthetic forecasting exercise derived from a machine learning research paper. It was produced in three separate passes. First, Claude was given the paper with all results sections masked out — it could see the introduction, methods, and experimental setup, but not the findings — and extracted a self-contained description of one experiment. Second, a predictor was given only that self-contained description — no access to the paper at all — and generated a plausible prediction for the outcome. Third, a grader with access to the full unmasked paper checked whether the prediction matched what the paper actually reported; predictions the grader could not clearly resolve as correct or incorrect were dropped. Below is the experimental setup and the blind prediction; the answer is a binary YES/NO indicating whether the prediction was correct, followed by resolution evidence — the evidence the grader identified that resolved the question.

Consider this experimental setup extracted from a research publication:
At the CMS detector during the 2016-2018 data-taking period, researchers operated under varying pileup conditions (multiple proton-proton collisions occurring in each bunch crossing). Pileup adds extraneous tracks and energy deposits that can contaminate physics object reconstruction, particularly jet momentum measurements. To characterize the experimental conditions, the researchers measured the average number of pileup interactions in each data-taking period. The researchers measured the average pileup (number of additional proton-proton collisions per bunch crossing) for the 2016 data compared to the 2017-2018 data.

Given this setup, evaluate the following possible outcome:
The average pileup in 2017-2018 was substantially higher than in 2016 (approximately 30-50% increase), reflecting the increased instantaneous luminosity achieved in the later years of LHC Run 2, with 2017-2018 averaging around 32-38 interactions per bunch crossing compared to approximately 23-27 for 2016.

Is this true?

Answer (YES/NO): YES